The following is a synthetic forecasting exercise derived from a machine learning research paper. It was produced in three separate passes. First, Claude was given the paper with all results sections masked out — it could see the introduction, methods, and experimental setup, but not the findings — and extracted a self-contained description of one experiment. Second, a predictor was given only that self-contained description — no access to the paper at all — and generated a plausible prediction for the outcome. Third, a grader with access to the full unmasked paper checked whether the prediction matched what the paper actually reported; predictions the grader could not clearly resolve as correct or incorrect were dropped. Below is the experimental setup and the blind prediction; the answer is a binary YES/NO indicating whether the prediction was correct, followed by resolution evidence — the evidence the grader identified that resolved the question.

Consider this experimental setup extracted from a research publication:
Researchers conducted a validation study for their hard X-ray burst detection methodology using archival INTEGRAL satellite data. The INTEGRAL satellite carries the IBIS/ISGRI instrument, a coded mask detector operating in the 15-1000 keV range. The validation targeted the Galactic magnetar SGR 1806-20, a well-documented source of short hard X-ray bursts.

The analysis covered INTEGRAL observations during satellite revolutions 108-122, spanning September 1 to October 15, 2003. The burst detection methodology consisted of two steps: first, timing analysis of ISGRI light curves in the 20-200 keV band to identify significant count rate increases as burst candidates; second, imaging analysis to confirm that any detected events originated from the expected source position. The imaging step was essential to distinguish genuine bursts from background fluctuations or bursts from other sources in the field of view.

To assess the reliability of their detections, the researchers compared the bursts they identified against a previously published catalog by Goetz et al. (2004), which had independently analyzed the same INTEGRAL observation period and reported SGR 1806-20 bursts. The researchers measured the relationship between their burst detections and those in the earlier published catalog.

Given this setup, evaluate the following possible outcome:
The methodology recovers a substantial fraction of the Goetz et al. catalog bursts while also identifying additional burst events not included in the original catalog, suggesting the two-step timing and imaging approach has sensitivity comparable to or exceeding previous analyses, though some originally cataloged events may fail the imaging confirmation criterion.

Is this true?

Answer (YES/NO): NO